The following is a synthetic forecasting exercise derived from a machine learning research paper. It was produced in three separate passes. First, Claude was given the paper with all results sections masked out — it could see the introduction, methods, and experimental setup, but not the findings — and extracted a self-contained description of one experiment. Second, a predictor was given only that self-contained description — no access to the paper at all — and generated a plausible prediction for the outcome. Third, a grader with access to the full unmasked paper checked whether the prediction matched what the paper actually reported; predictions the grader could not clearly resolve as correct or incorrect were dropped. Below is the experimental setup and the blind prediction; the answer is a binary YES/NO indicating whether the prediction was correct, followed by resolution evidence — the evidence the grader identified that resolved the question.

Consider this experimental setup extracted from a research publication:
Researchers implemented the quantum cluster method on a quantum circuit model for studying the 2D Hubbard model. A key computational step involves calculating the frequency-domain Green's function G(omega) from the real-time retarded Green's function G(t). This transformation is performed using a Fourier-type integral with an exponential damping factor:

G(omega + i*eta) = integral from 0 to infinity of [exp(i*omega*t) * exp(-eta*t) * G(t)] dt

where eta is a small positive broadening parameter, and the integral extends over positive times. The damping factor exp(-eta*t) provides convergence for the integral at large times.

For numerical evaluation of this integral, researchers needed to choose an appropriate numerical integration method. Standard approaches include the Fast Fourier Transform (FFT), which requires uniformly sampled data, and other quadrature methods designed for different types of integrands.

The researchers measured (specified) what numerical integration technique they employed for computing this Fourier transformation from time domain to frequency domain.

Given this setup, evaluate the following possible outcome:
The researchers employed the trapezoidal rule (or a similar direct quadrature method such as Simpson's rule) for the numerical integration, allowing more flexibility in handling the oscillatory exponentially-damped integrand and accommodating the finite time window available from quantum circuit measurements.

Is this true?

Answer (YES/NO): NO